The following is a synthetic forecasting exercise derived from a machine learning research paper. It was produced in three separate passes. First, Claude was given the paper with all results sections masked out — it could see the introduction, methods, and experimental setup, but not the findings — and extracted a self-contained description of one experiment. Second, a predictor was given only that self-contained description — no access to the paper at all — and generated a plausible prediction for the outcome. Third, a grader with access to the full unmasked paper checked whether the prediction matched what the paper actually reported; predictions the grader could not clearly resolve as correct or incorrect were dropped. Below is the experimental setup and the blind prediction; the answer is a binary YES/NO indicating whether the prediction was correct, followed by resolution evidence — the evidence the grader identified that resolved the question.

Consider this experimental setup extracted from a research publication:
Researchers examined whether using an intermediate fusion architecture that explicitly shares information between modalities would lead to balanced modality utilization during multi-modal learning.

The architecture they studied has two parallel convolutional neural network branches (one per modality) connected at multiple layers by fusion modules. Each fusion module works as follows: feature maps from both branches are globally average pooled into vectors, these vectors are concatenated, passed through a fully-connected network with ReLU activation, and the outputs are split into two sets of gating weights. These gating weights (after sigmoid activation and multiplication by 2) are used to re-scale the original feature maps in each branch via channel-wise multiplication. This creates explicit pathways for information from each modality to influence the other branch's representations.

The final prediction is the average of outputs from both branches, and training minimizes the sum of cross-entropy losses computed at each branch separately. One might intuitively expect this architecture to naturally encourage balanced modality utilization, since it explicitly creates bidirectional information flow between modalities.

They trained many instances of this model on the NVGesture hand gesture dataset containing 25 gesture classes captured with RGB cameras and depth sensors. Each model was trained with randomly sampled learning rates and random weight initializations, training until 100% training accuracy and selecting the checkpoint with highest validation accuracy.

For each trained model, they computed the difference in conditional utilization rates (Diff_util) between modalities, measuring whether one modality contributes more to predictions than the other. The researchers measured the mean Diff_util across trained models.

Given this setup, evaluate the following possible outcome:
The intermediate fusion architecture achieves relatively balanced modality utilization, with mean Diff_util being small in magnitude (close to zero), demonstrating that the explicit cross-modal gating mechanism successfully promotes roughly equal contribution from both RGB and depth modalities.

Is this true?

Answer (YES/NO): NO